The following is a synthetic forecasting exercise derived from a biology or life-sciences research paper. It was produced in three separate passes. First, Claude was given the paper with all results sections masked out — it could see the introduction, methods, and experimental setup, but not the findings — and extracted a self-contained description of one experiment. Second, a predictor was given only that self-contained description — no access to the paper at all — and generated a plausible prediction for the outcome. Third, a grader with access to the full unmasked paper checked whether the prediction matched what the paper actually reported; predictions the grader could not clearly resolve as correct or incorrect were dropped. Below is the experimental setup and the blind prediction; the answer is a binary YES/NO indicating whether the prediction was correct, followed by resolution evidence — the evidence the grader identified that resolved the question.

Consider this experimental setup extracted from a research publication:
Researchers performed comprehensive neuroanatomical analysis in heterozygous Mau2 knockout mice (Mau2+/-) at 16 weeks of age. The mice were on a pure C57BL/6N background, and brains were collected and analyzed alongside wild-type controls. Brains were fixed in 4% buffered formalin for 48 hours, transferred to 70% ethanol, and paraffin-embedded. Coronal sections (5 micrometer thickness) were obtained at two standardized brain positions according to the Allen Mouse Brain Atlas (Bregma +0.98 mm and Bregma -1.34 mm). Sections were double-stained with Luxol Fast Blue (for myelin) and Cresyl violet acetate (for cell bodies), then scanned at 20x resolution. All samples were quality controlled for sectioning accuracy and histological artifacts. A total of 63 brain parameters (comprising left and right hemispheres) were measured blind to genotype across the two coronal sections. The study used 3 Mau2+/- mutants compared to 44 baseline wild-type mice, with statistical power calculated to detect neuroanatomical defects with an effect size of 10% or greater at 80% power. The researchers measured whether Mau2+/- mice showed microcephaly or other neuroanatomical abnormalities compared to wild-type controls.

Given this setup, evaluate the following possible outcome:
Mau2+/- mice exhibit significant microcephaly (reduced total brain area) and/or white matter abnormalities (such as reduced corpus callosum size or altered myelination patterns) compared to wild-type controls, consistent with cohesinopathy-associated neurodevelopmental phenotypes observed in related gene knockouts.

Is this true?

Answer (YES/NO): YES